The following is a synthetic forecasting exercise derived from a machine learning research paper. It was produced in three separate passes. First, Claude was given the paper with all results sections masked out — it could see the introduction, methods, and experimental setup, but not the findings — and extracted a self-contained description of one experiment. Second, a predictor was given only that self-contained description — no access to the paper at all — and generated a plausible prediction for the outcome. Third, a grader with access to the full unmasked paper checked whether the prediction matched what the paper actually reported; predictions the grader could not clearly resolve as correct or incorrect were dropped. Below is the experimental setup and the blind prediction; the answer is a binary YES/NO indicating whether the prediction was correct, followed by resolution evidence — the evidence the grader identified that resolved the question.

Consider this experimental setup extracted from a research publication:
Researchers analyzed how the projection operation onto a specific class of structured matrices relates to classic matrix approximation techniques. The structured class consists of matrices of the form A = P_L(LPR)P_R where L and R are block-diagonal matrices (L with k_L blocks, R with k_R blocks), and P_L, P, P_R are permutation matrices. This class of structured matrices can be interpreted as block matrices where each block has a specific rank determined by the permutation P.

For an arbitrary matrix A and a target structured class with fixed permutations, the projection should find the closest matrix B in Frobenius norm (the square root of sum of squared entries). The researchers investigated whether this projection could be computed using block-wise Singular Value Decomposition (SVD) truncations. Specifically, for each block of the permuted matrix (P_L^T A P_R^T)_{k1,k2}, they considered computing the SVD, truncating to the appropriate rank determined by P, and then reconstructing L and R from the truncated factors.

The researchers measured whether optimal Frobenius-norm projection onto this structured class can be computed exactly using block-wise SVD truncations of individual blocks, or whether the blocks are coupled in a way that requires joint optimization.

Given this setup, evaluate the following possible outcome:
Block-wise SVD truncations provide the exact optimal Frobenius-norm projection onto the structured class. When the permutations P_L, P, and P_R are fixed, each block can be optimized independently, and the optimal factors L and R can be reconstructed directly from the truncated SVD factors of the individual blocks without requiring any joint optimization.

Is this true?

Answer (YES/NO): YES